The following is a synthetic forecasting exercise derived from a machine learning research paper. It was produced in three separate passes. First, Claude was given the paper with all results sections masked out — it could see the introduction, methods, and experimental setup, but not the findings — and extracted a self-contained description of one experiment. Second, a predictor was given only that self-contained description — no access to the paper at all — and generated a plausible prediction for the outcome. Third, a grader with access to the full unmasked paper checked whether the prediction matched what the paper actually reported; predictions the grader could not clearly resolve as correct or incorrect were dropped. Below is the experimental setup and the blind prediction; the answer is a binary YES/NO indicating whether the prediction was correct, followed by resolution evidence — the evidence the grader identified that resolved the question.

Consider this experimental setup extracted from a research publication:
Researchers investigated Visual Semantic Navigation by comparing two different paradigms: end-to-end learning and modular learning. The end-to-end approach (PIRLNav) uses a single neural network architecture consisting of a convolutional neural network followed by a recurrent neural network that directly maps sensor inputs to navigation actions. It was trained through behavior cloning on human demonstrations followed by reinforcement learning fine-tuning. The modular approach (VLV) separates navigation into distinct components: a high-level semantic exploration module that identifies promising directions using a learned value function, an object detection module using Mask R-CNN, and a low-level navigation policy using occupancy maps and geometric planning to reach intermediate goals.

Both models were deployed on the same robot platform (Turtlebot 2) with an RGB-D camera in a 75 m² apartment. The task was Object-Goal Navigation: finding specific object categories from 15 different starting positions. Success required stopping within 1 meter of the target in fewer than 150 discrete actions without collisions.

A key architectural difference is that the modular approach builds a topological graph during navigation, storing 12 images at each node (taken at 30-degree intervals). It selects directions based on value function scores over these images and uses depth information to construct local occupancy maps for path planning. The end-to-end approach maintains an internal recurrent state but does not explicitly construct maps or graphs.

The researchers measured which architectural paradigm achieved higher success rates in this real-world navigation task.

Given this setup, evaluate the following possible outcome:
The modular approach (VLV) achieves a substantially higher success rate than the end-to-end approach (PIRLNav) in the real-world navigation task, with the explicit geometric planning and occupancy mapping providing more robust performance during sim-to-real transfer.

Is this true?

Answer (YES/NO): NO